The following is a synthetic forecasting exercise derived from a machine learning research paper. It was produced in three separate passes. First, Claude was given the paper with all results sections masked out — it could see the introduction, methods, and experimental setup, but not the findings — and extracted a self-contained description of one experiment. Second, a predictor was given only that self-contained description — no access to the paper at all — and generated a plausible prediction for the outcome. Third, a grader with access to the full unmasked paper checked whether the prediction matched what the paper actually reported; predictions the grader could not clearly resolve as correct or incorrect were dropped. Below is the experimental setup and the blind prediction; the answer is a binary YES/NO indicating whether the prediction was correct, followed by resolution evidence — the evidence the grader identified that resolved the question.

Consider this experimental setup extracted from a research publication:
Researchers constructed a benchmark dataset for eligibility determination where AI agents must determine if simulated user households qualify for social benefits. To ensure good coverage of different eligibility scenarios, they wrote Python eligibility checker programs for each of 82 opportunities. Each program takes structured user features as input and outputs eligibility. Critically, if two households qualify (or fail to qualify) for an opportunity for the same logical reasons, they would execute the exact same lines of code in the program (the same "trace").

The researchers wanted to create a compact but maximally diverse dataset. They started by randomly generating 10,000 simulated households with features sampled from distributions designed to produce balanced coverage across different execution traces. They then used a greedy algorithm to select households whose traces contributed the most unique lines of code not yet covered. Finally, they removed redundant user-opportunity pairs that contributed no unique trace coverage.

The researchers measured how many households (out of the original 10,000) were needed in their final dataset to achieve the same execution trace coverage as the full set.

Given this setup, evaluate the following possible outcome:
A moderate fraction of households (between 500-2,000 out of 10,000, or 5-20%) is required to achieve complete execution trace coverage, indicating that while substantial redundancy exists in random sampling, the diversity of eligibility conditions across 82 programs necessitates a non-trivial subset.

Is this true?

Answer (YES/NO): NO